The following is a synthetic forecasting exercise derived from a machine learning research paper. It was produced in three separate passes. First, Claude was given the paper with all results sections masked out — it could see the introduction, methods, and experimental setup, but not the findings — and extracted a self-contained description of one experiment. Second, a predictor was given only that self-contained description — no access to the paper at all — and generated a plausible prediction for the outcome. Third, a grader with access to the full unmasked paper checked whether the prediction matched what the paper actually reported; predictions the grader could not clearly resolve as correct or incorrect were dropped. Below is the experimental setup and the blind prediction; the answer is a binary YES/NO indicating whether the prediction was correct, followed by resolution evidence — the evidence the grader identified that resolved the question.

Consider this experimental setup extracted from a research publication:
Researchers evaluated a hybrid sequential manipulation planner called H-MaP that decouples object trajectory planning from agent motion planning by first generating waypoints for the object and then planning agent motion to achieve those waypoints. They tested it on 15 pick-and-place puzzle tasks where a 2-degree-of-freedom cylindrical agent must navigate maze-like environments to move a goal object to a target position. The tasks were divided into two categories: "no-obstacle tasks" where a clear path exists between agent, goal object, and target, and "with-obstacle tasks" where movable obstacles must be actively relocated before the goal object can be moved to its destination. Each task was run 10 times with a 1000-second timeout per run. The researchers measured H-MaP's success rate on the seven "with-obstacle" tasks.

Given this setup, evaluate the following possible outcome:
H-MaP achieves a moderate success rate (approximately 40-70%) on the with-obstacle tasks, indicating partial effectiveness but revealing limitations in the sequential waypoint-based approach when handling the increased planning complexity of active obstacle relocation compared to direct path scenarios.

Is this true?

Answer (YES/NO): NO